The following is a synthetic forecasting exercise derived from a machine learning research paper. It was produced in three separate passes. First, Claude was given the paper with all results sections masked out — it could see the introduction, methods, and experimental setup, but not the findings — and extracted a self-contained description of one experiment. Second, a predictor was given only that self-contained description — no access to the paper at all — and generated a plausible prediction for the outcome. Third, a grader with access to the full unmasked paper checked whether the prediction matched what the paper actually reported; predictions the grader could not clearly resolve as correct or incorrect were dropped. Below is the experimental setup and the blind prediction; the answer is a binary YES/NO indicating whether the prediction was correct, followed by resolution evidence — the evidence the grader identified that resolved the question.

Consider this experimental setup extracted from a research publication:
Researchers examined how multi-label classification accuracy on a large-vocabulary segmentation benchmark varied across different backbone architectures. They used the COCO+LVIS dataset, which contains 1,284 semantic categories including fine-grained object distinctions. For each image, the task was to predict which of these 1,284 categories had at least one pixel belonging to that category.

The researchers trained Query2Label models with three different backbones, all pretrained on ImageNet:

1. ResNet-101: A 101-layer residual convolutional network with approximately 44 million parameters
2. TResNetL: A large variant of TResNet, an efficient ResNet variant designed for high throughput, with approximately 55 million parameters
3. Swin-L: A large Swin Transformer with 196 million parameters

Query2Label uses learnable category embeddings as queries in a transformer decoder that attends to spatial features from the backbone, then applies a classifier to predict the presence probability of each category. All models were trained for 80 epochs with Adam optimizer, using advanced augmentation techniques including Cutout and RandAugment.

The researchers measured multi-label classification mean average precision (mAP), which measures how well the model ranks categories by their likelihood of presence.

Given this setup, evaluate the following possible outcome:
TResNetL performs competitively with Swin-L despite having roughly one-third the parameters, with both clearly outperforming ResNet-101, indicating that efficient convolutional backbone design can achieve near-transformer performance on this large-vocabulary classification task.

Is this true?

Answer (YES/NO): NO